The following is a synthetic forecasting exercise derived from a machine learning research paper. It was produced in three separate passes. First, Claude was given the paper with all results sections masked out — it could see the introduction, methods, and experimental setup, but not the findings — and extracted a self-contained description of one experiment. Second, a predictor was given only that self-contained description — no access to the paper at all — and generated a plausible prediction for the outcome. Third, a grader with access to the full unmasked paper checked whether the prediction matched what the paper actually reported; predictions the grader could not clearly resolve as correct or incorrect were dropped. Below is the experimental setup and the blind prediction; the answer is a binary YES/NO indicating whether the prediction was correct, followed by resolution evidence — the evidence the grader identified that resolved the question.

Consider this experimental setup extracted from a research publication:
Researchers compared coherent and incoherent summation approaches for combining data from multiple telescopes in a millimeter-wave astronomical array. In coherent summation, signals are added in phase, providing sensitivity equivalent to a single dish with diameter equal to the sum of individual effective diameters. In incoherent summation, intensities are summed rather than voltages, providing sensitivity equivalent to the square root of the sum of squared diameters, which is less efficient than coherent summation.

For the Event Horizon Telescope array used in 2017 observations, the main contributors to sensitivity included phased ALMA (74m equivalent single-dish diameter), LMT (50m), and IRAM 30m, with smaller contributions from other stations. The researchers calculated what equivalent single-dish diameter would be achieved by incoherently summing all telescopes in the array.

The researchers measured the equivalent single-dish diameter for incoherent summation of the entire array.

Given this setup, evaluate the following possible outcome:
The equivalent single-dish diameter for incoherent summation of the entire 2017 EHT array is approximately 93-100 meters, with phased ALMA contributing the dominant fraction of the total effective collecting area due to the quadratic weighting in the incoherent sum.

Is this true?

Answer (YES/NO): NO